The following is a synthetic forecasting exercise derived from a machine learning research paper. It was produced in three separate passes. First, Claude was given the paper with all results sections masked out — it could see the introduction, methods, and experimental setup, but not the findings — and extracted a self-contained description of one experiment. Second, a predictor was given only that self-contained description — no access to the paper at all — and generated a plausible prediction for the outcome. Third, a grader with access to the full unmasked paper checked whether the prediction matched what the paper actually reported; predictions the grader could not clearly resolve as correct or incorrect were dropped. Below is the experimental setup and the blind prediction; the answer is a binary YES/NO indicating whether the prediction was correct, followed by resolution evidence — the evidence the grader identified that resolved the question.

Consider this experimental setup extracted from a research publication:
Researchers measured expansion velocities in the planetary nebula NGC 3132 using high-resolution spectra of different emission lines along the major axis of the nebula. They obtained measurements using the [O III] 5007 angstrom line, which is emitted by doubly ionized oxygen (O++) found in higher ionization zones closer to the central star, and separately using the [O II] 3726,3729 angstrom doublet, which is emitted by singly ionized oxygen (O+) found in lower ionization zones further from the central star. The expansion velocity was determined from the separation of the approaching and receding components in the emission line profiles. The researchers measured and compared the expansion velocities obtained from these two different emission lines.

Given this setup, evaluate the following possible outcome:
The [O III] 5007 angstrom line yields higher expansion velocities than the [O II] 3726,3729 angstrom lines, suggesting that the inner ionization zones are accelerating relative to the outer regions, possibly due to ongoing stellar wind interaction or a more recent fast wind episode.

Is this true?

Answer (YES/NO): NO